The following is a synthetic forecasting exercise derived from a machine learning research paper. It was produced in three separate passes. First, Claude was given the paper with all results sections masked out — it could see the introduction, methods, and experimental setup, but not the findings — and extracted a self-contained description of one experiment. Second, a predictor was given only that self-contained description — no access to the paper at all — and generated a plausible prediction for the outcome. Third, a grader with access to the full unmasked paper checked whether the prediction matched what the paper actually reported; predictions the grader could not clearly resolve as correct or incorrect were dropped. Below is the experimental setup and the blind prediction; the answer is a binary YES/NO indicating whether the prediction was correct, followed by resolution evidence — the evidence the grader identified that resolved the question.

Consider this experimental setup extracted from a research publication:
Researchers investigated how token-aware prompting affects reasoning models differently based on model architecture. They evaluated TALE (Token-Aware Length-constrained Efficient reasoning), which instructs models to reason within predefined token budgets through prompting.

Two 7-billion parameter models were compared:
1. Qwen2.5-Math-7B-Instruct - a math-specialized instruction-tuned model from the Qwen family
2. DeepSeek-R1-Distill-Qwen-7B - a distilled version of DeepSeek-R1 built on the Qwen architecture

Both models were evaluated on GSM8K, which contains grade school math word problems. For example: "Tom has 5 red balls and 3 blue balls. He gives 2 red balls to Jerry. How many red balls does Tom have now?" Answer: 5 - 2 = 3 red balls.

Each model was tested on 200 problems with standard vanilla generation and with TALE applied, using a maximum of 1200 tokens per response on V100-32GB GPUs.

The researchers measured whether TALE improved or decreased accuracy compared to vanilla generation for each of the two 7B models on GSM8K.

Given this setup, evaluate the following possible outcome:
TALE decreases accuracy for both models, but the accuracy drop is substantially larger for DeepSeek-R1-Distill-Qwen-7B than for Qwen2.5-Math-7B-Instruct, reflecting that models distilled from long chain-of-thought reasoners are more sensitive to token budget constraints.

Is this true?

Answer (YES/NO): NO